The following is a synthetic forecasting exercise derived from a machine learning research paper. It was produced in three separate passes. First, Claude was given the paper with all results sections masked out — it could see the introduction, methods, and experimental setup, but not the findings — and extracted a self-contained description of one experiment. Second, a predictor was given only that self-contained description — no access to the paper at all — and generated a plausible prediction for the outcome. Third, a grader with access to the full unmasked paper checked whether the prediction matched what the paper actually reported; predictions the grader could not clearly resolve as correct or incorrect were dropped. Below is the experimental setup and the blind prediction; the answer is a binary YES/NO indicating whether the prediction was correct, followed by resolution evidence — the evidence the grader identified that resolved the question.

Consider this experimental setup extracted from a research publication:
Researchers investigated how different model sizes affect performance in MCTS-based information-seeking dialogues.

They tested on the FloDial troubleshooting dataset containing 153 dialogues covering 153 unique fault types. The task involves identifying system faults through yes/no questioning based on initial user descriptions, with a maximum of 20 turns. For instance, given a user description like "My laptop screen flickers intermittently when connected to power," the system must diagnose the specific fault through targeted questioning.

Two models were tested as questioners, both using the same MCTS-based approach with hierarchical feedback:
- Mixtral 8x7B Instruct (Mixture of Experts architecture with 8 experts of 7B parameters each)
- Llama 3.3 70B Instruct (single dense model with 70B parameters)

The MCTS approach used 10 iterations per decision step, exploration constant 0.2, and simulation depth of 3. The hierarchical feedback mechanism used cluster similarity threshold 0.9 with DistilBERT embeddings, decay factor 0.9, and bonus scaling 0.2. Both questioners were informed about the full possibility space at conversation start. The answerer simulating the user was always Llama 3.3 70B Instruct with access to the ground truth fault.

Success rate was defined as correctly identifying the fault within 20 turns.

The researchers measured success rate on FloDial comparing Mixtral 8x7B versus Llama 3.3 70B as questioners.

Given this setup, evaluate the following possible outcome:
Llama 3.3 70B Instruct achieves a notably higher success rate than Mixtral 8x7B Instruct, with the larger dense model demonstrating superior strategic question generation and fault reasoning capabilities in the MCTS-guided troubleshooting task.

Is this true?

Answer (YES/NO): YES